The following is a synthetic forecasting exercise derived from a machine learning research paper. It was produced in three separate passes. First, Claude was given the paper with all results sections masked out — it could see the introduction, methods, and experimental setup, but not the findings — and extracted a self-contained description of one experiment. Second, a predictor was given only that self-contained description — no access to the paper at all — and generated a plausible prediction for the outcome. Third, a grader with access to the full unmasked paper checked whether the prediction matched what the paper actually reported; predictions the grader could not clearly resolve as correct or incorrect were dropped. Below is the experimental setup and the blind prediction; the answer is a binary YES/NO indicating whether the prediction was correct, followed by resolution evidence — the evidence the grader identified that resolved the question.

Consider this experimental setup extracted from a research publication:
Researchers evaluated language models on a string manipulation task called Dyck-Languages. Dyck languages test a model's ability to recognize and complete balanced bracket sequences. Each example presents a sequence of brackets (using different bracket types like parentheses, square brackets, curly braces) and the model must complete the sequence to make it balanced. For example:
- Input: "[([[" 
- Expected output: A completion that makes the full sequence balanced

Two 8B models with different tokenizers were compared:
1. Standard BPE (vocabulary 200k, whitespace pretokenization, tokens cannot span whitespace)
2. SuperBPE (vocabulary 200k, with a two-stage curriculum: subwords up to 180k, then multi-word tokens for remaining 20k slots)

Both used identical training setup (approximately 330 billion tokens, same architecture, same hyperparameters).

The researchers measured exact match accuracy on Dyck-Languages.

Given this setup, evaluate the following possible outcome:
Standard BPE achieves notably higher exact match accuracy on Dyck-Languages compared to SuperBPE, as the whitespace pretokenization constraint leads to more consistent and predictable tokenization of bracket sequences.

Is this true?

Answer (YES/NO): NO